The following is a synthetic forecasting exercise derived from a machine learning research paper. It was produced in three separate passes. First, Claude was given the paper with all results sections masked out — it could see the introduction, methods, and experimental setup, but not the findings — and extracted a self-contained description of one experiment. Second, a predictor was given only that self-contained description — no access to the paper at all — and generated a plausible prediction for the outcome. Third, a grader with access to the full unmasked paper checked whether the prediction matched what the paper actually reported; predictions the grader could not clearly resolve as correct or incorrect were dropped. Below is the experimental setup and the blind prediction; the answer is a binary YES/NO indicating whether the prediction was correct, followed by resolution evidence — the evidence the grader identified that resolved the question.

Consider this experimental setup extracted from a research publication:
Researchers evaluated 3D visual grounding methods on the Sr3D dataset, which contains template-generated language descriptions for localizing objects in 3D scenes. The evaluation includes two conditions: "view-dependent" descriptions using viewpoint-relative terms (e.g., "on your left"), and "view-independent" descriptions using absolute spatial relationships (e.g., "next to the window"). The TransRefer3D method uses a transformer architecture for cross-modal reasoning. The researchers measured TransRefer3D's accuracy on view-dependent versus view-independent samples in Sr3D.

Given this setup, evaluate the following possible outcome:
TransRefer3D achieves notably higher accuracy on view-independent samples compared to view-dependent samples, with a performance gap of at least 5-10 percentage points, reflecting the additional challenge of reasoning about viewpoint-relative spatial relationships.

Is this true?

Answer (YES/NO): YES